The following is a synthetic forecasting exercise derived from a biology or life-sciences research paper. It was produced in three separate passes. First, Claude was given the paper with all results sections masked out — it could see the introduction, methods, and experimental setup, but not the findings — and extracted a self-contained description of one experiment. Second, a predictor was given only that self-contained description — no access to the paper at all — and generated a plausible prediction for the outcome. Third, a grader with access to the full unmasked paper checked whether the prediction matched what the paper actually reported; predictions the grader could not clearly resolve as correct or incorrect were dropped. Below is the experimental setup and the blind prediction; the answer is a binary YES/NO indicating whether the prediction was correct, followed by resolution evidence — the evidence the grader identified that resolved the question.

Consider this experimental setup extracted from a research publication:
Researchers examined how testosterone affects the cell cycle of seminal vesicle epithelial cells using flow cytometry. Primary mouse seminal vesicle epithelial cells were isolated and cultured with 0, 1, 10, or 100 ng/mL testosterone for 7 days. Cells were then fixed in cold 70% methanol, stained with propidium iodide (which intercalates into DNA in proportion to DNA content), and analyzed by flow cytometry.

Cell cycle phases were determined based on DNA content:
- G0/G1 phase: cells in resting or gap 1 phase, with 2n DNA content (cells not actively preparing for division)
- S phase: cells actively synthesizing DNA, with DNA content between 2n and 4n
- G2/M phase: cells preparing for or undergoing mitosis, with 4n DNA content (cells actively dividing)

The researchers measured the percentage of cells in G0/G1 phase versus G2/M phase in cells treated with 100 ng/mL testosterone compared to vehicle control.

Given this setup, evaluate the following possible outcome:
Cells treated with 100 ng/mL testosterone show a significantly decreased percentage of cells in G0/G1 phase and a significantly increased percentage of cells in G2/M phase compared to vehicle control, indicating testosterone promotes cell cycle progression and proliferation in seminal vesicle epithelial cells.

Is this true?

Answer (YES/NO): NO